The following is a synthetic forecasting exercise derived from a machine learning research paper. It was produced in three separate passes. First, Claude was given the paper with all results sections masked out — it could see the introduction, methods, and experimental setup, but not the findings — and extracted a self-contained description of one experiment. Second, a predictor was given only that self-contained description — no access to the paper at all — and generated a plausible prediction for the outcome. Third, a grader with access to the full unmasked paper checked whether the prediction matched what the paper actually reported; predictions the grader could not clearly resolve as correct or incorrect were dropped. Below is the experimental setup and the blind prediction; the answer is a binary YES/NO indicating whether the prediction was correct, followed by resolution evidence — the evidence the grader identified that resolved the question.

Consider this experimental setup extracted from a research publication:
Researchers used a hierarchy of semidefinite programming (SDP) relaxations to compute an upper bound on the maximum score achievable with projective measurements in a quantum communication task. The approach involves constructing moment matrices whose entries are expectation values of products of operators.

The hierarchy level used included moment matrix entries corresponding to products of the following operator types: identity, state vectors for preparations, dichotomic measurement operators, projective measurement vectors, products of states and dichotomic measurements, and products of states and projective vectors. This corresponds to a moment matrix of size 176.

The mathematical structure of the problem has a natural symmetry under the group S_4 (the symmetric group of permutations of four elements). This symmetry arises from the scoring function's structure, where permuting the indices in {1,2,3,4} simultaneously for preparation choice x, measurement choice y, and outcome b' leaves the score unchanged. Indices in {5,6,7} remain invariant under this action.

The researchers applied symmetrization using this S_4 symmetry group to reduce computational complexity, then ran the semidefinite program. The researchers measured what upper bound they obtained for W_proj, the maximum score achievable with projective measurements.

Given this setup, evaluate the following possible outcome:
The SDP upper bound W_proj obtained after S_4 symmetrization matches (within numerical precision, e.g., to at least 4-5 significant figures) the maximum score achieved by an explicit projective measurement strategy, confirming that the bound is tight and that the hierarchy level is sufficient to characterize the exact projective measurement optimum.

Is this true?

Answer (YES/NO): YES